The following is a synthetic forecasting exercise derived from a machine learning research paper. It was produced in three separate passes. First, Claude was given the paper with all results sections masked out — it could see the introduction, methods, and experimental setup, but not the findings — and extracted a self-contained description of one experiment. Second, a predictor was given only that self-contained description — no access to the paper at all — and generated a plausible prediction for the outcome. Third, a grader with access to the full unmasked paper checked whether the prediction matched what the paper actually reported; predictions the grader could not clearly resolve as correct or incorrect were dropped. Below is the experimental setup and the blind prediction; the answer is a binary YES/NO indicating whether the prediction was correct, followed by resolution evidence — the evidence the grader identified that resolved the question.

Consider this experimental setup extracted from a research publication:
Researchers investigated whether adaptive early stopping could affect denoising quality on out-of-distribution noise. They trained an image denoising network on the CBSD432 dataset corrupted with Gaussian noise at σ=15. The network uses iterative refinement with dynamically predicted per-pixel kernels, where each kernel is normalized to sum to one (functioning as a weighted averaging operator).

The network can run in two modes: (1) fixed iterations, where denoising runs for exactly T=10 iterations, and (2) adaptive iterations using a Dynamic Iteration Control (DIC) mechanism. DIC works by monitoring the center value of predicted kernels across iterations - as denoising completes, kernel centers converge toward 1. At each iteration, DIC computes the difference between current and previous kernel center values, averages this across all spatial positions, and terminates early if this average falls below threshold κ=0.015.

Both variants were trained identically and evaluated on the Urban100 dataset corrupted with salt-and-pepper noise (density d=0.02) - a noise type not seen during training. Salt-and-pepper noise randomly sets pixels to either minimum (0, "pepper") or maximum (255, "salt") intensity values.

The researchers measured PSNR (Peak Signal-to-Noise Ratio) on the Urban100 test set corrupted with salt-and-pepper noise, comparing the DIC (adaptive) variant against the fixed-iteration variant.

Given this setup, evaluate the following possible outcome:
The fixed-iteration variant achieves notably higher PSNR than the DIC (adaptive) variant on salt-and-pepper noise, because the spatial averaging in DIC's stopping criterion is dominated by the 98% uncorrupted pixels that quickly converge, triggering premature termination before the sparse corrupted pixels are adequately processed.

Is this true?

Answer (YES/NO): NO